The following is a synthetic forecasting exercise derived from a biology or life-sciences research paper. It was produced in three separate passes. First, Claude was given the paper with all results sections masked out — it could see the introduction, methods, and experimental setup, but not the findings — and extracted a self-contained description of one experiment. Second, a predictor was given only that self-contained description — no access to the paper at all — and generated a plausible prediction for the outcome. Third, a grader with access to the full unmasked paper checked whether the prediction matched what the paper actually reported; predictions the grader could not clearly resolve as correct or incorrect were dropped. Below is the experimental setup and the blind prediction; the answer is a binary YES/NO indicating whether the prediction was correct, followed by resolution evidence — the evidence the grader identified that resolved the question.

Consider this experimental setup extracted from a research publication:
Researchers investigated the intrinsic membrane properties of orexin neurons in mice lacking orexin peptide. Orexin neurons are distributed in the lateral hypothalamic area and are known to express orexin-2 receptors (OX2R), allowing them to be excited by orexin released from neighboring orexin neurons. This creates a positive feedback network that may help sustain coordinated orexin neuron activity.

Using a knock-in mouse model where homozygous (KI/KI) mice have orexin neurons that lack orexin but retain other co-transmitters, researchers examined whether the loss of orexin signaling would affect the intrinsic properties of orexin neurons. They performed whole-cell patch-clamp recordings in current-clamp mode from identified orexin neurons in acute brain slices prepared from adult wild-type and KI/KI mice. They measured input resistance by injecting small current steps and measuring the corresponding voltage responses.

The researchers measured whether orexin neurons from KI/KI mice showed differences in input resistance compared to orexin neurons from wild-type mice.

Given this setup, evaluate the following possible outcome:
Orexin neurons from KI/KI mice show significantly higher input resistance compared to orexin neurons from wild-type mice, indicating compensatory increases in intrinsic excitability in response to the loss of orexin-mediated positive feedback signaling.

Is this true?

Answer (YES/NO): NO